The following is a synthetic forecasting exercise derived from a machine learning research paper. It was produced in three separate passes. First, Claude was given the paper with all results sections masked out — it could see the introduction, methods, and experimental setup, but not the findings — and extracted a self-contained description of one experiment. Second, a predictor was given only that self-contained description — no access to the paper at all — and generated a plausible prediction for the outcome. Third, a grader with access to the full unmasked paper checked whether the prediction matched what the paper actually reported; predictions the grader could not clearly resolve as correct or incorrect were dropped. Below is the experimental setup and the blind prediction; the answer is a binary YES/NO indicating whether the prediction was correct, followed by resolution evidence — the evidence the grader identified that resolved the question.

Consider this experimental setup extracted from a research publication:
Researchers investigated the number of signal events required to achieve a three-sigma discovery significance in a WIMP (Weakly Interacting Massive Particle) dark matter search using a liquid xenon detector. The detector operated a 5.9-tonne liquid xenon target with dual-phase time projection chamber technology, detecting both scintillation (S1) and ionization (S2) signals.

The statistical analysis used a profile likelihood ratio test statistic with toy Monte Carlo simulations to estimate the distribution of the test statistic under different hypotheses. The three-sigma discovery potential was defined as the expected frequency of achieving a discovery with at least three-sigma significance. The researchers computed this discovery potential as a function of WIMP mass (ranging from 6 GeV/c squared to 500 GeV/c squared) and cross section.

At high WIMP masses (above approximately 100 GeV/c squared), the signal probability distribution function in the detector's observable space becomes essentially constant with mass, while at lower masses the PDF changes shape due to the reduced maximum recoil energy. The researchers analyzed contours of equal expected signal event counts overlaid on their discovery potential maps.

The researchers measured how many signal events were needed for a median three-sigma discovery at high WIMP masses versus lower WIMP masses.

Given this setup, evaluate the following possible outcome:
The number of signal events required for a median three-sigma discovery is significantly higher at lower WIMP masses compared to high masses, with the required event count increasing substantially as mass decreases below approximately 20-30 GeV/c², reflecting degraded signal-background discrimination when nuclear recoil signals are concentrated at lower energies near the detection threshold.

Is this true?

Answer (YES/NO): NO